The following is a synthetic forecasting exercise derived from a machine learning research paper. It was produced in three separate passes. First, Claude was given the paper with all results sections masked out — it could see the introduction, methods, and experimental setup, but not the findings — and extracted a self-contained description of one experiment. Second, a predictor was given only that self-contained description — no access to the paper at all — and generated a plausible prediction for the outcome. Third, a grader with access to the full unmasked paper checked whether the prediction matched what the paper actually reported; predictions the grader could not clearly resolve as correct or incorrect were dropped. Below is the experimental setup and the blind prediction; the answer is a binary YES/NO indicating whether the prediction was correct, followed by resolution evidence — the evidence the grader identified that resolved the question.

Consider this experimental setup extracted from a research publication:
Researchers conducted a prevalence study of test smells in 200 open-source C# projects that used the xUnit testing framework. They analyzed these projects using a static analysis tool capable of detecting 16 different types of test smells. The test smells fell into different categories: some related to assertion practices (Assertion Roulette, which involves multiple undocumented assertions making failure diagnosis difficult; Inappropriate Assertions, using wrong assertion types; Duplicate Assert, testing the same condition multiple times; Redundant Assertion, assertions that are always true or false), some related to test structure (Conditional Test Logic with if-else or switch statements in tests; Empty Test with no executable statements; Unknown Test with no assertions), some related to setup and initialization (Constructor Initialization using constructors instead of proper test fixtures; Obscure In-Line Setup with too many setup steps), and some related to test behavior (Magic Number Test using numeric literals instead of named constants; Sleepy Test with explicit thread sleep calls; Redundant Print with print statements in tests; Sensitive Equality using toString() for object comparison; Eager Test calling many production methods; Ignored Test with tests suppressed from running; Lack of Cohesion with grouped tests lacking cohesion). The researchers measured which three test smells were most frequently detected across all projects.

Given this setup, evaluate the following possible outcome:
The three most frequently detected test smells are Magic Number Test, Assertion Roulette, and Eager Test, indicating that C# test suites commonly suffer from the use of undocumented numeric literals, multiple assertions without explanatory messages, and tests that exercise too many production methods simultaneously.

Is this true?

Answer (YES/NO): NO